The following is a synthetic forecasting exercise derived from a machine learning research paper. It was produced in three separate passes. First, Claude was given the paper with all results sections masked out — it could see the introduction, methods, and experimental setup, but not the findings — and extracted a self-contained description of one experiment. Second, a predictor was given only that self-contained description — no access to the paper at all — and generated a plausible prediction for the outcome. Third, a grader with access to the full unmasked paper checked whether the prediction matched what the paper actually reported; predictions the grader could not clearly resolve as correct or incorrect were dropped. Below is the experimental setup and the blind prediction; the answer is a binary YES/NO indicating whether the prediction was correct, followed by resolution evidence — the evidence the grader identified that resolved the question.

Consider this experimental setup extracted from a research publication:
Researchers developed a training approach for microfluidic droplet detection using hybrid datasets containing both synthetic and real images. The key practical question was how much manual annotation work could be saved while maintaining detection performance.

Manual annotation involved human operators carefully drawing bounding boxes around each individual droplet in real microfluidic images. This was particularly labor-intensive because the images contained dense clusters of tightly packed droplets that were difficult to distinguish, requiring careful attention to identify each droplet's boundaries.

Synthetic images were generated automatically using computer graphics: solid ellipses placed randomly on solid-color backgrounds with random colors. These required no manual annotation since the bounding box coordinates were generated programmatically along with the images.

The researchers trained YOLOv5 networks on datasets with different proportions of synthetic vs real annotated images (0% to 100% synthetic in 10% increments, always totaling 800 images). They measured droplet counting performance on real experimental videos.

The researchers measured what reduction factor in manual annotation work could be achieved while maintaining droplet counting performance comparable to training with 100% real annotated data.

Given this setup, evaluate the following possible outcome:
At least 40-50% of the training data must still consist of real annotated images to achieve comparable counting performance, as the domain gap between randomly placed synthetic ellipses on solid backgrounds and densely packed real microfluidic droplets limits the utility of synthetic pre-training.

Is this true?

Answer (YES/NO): YES